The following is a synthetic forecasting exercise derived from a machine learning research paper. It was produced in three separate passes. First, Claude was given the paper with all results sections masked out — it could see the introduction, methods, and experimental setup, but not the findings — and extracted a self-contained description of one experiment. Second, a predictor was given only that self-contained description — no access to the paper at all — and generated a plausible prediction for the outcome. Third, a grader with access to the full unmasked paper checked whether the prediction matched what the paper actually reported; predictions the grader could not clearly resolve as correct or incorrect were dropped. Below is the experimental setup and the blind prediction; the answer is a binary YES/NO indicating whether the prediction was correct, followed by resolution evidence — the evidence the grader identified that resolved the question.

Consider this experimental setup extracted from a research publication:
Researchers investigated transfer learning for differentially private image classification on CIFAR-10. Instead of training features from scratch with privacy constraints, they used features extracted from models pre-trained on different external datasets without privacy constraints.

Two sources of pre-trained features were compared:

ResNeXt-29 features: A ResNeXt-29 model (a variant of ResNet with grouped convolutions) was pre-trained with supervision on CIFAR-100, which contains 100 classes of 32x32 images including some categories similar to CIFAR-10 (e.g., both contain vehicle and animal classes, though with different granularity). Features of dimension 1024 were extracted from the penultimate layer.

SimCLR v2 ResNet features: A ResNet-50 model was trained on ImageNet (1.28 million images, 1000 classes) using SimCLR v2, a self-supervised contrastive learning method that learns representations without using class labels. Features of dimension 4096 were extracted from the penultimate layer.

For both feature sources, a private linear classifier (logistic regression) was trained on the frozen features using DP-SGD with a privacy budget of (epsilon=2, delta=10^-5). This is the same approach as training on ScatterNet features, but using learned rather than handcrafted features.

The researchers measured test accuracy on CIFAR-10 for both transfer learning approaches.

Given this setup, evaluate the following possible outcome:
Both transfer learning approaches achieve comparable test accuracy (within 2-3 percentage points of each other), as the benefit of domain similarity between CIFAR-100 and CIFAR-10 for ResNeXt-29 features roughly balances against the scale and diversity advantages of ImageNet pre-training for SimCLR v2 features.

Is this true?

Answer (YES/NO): NO